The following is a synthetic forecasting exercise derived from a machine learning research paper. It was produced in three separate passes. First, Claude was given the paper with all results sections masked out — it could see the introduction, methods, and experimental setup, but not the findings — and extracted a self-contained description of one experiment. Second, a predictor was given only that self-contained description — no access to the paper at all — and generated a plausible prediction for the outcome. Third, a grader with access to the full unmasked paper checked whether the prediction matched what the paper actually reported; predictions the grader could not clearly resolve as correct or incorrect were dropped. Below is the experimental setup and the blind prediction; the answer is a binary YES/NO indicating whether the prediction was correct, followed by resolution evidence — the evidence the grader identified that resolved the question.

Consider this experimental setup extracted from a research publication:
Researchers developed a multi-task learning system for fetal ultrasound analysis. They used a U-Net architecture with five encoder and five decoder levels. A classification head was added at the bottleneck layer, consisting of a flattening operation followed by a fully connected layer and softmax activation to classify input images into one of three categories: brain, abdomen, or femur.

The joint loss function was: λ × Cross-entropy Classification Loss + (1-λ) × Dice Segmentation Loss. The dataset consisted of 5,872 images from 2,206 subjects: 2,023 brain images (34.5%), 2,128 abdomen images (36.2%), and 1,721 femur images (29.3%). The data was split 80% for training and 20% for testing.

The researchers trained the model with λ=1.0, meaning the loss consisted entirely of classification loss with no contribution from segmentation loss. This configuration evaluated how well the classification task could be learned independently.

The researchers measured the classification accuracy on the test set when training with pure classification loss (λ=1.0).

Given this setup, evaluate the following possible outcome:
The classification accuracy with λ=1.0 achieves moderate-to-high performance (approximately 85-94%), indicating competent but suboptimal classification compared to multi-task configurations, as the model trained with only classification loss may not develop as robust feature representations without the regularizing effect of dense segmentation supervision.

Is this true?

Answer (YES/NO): NO